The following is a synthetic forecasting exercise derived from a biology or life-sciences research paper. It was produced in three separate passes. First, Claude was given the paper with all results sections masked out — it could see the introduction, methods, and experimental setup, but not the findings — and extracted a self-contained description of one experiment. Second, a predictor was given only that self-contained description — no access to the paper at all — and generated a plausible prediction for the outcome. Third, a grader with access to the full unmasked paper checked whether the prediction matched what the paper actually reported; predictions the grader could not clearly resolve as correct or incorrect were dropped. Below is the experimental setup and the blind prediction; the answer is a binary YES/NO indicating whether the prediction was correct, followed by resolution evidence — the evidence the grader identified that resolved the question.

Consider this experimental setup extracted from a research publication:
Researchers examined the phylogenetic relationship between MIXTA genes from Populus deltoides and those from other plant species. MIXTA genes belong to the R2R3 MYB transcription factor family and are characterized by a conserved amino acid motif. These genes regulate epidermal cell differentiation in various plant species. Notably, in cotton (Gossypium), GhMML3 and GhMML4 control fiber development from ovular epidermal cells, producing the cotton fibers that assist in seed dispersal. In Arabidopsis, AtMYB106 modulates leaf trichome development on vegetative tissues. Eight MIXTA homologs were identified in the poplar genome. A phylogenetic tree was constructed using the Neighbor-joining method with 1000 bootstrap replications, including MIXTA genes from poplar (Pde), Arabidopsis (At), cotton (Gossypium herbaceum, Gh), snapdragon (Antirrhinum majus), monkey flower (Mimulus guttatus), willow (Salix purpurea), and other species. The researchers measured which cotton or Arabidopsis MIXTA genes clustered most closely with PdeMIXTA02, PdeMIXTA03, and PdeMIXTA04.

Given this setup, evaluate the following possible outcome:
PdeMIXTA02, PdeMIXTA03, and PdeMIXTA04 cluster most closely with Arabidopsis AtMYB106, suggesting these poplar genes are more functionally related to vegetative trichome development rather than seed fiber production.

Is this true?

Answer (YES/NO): NO